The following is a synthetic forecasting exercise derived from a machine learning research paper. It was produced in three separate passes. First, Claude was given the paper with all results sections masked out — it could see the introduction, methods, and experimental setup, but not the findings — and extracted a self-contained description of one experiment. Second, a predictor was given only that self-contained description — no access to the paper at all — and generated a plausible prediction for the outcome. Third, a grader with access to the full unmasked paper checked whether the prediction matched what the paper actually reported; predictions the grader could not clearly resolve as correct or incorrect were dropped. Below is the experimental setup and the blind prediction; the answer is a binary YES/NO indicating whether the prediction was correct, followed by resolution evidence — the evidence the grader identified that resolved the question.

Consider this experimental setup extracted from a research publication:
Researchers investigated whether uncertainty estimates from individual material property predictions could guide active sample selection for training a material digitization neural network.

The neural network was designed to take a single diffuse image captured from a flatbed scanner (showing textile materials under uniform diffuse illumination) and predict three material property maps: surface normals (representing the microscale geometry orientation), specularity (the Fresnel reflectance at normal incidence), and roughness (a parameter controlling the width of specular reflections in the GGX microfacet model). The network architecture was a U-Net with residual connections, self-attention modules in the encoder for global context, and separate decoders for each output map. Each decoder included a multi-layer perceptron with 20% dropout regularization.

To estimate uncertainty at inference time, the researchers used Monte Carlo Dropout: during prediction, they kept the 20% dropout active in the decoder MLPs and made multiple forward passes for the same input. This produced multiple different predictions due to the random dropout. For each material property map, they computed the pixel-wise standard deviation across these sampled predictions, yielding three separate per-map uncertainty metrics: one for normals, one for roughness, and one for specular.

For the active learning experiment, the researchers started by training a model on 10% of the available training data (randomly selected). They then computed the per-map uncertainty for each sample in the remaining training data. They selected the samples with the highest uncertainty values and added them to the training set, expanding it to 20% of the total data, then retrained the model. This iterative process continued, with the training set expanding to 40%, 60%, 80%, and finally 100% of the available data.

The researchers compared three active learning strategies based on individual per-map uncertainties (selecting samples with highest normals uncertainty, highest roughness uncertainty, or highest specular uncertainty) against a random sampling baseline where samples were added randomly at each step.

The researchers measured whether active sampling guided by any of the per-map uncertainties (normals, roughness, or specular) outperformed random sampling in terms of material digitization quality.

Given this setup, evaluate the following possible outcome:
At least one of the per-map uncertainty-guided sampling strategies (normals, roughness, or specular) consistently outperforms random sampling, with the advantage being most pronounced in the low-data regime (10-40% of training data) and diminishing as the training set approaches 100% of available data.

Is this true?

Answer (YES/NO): NO